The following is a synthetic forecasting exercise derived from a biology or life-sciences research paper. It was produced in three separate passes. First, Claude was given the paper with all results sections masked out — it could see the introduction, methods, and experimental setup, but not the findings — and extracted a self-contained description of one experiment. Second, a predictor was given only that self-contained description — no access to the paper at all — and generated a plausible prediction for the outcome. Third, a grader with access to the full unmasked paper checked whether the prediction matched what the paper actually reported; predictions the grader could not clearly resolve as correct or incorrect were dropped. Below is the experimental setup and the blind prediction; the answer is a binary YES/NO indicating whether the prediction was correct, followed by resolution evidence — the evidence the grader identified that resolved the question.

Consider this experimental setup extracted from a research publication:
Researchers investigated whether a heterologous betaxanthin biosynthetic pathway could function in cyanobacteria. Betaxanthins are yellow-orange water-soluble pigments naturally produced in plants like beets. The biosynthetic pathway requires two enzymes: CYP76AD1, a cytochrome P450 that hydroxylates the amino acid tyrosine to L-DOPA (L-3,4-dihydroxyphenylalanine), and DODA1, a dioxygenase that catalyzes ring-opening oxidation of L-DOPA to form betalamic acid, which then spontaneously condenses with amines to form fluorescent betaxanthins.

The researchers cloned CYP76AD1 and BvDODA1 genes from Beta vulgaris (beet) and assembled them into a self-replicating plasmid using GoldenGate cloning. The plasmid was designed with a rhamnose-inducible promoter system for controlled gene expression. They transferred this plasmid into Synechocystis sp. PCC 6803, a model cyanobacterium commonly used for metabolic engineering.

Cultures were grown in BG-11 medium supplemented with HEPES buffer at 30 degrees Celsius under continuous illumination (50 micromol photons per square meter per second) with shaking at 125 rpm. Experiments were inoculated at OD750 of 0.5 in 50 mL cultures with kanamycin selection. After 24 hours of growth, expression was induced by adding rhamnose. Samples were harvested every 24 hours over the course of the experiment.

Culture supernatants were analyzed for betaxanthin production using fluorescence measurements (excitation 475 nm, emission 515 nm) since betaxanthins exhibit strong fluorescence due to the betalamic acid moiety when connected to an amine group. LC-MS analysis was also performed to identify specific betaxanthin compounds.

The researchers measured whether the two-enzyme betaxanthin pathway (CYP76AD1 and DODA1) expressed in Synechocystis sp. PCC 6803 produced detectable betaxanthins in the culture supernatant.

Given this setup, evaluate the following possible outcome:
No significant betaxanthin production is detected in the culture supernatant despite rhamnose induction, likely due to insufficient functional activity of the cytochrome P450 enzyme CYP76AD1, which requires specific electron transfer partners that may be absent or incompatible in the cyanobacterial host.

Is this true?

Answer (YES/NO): NO